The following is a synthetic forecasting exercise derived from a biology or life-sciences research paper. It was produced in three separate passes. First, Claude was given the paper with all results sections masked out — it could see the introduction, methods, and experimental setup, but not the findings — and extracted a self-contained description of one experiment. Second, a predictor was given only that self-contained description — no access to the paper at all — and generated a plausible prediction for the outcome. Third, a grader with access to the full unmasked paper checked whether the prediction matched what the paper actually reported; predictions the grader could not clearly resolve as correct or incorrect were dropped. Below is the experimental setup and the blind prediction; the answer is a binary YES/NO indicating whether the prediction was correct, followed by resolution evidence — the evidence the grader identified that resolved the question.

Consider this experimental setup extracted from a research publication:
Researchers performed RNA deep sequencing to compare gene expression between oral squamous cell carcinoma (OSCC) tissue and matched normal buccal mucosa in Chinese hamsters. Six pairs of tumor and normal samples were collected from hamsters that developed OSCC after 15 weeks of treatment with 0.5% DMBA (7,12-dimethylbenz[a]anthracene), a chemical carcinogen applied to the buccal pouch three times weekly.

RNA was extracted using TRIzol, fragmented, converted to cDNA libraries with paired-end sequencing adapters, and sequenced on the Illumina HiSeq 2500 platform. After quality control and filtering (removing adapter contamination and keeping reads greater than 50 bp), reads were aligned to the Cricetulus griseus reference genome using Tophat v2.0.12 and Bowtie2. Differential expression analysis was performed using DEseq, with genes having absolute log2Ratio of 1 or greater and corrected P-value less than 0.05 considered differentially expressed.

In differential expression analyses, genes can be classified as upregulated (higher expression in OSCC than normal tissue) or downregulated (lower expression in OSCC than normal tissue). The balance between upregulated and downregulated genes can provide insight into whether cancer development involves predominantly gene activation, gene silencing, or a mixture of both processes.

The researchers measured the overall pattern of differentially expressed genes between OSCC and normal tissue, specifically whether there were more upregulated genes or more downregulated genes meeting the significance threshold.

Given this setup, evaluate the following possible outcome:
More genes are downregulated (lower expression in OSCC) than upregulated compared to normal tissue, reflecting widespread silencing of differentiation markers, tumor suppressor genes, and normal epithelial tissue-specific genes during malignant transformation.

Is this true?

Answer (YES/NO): NO